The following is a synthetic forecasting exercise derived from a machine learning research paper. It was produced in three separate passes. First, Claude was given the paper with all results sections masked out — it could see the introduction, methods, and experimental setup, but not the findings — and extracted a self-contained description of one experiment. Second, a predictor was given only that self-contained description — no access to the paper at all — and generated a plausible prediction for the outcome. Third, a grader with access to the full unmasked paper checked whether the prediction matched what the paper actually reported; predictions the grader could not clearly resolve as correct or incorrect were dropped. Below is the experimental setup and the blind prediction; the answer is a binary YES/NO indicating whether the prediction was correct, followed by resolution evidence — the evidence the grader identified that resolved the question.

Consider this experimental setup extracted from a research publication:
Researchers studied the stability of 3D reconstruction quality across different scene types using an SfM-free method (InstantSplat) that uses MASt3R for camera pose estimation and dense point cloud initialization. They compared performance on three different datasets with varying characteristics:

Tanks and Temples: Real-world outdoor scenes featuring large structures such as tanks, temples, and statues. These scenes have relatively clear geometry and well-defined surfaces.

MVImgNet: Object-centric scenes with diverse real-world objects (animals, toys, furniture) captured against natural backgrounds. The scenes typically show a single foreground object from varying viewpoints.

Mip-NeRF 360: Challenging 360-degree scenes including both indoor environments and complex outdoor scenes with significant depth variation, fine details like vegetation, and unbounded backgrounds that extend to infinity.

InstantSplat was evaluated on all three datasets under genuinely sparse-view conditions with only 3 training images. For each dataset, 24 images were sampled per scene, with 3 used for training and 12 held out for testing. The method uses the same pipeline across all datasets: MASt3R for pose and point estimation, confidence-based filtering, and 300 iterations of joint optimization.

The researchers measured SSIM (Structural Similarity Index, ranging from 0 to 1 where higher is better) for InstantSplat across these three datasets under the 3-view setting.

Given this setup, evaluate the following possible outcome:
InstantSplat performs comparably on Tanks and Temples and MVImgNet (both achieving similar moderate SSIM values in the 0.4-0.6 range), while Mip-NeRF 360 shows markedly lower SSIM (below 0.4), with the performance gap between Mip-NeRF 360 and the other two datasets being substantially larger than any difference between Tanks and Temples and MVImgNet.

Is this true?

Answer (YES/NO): NO